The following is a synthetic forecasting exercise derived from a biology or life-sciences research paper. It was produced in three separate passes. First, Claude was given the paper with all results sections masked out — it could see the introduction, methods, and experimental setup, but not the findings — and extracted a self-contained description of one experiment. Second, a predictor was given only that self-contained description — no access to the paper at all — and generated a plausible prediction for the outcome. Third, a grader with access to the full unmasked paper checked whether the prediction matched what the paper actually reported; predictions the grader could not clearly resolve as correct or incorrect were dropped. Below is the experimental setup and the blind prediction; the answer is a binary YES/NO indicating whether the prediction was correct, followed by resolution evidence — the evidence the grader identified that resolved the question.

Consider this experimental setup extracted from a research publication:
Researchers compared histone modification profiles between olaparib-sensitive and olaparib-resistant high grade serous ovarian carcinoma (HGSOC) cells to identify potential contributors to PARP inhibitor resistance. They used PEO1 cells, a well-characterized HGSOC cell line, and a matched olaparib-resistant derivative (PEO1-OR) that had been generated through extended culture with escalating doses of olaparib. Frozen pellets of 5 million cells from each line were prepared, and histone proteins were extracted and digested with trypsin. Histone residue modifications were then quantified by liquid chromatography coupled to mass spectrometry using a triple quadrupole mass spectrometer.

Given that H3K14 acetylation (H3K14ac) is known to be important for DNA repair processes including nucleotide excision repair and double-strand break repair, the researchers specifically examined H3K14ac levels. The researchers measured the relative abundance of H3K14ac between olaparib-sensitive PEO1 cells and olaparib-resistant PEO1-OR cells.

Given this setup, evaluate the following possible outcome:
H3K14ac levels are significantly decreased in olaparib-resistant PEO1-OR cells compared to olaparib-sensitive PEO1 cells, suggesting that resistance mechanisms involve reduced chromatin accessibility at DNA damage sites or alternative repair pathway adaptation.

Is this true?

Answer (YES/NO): NO